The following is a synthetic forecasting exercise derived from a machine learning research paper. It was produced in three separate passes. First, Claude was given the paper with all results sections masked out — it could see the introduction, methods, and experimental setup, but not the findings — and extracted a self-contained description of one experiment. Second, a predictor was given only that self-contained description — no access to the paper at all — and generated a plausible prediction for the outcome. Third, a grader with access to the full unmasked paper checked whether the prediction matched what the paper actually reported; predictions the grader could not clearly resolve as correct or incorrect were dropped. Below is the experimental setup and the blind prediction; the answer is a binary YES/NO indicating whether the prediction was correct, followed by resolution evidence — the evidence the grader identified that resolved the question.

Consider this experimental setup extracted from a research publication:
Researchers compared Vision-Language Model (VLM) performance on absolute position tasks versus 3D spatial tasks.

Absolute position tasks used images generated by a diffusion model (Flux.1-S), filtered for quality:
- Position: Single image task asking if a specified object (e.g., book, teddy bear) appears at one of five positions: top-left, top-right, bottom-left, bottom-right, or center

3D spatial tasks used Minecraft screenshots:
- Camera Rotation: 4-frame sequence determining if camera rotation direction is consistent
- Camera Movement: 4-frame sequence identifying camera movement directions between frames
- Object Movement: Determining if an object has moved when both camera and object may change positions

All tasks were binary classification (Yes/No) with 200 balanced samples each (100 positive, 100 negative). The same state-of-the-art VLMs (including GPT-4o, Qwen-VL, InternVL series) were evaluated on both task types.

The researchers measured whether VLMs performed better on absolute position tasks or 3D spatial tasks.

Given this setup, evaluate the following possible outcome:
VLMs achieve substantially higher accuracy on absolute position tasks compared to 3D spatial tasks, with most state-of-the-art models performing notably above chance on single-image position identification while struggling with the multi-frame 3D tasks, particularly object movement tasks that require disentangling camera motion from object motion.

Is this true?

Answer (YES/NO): YES